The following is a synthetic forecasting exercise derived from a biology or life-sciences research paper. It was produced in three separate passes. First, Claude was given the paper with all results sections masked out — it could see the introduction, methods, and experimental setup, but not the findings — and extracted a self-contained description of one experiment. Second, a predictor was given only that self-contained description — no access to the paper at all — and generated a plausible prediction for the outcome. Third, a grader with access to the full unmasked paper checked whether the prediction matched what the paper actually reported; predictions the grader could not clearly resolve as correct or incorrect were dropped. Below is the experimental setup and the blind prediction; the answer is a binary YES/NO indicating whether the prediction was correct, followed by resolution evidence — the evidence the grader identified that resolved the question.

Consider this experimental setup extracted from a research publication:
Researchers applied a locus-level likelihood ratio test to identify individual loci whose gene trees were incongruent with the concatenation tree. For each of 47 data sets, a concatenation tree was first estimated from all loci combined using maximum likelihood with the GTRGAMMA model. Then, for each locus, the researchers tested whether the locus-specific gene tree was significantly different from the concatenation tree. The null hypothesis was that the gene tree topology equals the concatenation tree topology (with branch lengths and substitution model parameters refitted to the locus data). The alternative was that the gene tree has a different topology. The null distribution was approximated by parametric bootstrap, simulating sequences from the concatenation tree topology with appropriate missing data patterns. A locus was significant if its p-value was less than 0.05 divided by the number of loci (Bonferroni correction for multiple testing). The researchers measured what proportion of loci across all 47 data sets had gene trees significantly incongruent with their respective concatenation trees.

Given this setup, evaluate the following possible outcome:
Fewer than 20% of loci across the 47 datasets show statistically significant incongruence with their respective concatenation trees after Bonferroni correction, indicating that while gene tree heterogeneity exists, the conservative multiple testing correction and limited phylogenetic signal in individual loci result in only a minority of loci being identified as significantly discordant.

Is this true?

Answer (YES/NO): NO